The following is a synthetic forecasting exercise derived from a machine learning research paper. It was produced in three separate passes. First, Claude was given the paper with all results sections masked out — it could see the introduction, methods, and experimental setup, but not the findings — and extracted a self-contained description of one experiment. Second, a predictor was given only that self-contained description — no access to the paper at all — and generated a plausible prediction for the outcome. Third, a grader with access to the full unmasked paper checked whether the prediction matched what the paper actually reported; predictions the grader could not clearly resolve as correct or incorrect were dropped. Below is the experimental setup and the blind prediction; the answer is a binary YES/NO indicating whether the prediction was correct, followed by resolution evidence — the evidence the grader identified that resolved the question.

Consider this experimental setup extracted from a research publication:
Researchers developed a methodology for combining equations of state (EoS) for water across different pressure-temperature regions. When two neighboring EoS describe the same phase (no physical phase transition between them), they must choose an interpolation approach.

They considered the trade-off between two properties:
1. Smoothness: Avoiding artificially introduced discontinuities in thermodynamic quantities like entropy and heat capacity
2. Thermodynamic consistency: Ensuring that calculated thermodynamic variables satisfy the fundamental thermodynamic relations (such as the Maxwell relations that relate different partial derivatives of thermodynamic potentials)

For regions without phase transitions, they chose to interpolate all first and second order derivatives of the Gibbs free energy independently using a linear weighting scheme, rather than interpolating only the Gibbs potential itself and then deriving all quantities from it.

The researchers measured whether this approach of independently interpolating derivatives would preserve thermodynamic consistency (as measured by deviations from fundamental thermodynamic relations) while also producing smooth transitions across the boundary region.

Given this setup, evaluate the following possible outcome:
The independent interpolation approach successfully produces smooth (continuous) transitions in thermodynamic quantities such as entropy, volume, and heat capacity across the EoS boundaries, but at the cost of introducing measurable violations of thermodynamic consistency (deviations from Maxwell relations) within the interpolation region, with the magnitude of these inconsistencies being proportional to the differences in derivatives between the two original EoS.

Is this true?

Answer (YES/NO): NO